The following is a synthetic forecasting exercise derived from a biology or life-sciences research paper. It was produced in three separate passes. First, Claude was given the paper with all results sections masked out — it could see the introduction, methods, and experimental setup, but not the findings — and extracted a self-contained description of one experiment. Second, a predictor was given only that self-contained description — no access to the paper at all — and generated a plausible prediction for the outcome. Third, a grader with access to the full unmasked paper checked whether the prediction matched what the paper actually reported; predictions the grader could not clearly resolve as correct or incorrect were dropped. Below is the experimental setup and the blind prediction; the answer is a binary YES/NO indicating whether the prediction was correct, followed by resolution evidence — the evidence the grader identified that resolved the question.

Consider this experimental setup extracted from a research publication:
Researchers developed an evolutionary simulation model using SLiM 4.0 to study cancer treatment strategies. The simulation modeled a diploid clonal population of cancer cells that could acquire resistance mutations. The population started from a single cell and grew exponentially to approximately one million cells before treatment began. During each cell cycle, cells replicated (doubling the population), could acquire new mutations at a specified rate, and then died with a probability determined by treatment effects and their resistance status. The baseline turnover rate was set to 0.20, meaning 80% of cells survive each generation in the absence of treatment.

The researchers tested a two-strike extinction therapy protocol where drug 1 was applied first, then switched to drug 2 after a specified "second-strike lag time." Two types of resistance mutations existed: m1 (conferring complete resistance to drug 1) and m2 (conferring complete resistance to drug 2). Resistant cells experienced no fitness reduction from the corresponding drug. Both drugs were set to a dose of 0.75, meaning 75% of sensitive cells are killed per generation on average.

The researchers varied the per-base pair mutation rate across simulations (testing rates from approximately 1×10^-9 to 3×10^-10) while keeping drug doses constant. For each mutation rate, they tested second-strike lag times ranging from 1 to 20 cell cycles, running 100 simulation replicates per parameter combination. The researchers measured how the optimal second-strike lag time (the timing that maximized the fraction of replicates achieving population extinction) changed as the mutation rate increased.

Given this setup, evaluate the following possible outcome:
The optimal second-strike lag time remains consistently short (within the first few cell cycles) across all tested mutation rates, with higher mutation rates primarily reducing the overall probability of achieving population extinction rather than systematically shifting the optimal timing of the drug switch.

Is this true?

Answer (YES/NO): NO